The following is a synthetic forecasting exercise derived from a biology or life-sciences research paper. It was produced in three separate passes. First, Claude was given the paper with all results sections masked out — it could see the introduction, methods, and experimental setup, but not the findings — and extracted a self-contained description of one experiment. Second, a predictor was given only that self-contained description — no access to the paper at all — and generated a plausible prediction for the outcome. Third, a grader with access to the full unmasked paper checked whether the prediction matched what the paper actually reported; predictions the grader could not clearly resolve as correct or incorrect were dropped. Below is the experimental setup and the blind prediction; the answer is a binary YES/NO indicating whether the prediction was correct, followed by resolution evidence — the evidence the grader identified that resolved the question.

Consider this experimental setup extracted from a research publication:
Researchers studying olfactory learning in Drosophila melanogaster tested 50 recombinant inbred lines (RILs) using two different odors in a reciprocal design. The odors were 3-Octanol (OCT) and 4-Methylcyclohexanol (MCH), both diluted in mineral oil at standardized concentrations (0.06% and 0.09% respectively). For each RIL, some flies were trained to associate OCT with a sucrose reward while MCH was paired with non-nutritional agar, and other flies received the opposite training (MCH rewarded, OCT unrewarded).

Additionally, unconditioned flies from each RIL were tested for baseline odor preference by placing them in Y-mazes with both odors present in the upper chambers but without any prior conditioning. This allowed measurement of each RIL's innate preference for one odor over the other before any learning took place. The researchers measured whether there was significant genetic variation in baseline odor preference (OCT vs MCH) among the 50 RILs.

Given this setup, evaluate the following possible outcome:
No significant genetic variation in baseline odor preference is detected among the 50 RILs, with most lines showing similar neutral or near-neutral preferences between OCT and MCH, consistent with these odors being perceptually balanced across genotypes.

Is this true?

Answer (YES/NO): NO